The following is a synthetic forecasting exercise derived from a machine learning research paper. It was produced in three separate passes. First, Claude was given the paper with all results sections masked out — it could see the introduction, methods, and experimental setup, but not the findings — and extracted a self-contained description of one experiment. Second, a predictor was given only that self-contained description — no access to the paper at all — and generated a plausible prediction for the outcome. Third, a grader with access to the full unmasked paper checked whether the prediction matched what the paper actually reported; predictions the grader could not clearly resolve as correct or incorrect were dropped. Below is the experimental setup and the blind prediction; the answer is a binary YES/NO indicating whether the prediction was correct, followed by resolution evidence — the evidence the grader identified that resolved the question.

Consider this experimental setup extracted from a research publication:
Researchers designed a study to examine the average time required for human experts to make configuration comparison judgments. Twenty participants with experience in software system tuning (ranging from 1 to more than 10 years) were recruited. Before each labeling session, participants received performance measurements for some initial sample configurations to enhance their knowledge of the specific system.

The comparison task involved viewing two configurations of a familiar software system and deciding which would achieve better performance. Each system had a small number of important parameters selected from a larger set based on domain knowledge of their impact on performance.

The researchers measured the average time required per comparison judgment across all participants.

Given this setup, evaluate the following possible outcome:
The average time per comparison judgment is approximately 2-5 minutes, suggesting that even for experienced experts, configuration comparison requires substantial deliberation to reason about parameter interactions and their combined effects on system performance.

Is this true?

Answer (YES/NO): NO